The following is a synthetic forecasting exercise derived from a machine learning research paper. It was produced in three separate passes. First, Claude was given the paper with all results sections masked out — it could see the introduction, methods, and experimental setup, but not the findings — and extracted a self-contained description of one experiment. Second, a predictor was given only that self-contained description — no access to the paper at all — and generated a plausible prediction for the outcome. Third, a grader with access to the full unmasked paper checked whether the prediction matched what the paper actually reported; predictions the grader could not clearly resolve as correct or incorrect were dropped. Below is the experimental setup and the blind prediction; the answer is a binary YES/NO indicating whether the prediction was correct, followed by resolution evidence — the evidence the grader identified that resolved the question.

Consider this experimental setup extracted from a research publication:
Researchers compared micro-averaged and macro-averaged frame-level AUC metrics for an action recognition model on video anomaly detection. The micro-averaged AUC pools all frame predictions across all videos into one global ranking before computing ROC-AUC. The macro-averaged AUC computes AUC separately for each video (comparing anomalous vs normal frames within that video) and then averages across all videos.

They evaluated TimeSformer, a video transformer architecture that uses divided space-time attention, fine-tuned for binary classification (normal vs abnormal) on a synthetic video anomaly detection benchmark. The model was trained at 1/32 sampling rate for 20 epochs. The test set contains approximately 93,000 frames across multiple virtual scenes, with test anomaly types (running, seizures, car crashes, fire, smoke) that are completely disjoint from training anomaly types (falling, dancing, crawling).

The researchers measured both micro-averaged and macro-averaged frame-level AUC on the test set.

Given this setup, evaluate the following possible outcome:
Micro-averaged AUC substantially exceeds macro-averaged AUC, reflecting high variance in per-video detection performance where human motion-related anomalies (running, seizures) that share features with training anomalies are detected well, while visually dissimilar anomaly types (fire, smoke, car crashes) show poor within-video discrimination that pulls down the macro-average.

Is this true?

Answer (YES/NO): NO